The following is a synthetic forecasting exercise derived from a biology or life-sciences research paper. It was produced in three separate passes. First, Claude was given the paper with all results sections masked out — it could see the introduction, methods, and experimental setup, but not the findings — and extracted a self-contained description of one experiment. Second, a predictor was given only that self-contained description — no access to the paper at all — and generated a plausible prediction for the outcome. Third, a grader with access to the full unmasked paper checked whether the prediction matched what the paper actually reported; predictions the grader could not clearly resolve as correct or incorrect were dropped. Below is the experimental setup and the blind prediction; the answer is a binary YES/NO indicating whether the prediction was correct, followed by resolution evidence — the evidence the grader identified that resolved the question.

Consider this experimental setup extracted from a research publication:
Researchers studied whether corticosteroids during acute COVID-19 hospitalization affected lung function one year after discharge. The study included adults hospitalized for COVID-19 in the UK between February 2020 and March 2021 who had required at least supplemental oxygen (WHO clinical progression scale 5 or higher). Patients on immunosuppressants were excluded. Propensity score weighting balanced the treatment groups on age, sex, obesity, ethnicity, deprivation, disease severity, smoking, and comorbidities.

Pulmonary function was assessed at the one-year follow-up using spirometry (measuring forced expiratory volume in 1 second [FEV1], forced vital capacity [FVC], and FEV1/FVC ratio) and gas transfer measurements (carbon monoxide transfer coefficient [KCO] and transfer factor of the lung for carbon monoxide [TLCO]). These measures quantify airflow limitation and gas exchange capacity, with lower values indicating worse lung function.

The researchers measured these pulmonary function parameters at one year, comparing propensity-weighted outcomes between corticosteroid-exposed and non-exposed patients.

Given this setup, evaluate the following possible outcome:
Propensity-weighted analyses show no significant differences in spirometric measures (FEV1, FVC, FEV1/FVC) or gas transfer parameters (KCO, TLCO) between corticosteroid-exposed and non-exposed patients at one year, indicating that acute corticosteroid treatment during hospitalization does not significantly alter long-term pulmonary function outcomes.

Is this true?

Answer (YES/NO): YES